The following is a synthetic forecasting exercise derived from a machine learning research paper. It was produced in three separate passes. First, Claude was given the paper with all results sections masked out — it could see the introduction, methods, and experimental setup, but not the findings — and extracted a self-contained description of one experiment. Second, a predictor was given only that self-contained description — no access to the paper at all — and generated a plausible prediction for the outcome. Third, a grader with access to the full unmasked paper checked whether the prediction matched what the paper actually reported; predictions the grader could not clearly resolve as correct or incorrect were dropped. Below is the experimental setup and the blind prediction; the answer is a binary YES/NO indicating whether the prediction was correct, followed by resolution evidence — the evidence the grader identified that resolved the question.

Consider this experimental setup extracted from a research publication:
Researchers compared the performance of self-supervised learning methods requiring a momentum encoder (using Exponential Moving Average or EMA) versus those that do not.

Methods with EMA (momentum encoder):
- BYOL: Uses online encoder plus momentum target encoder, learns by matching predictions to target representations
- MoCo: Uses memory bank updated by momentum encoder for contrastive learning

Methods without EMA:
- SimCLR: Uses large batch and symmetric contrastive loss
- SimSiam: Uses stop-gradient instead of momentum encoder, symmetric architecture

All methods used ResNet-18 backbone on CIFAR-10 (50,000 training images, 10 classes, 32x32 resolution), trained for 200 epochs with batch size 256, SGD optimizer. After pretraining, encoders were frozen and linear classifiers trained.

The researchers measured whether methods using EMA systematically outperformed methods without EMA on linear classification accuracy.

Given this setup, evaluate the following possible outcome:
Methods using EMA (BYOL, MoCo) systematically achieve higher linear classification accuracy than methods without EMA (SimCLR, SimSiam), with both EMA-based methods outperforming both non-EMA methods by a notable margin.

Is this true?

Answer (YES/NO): NO